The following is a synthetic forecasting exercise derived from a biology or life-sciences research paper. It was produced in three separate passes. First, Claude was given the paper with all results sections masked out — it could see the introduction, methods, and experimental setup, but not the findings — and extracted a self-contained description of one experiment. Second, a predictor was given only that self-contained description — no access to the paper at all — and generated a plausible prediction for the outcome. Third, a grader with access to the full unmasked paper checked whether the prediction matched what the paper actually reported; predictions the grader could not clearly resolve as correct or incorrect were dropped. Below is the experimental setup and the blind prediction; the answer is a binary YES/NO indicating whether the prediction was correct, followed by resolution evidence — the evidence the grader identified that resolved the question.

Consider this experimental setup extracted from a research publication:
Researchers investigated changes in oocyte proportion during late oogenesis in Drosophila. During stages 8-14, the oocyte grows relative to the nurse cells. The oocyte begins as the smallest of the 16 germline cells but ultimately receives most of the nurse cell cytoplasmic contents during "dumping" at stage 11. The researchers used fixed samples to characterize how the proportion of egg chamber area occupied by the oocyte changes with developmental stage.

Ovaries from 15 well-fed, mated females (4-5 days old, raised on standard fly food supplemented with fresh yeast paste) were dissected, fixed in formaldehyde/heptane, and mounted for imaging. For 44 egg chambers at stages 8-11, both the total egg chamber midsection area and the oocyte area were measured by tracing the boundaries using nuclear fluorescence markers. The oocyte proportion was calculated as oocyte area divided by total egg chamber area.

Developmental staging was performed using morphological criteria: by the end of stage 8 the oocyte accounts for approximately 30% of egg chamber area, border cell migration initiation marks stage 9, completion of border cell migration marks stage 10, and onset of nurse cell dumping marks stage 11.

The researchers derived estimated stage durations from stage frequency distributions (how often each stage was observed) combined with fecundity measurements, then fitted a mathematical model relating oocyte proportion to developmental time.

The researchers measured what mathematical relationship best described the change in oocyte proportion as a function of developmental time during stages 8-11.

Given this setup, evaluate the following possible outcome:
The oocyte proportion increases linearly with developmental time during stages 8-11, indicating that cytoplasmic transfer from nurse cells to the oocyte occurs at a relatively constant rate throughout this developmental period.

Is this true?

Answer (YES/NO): NO